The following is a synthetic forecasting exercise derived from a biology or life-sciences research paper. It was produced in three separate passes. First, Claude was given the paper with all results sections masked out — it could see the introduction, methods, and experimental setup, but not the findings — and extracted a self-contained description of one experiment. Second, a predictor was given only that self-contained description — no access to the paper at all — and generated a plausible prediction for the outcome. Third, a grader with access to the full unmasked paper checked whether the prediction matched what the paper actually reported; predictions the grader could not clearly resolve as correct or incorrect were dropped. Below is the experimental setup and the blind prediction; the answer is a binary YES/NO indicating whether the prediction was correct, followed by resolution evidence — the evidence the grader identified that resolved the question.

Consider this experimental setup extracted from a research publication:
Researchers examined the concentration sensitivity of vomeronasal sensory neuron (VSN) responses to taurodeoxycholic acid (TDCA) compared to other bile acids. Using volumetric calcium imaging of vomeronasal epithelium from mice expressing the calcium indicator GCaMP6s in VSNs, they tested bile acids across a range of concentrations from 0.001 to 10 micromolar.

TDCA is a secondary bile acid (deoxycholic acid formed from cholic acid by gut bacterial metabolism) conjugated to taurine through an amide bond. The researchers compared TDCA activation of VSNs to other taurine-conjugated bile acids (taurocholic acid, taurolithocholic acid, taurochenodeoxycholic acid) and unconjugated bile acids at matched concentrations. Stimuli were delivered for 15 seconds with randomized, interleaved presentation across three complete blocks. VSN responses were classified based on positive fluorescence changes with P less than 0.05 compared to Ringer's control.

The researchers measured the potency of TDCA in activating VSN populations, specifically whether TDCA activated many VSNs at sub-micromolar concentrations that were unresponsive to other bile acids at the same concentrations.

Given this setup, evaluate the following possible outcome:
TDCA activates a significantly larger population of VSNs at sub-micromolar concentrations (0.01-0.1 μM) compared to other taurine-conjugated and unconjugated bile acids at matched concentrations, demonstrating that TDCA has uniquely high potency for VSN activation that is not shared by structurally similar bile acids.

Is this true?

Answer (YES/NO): NO